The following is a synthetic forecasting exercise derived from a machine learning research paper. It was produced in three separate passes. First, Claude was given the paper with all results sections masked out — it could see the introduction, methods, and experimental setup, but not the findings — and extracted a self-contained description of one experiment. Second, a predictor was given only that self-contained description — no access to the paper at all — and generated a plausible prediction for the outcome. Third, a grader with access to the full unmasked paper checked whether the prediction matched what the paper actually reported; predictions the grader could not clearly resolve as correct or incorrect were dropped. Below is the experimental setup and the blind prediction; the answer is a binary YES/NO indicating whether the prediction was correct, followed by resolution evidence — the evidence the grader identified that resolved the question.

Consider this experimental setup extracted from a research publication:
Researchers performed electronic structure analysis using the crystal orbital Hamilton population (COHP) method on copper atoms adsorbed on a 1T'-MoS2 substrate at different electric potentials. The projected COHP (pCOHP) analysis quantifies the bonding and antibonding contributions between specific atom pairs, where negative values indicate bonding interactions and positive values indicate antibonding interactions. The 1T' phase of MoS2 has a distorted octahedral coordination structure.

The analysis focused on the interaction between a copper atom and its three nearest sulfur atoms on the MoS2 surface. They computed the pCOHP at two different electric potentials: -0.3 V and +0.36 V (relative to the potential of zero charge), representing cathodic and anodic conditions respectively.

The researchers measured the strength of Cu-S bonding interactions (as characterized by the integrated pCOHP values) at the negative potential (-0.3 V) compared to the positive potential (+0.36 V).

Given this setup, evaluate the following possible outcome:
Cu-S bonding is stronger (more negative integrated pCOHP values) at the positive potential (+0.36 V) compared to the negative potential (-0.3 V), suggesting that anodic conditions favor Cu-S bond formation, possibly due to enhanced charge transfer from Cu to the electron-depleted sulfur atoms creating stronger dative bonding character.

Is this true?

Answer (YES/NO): NO